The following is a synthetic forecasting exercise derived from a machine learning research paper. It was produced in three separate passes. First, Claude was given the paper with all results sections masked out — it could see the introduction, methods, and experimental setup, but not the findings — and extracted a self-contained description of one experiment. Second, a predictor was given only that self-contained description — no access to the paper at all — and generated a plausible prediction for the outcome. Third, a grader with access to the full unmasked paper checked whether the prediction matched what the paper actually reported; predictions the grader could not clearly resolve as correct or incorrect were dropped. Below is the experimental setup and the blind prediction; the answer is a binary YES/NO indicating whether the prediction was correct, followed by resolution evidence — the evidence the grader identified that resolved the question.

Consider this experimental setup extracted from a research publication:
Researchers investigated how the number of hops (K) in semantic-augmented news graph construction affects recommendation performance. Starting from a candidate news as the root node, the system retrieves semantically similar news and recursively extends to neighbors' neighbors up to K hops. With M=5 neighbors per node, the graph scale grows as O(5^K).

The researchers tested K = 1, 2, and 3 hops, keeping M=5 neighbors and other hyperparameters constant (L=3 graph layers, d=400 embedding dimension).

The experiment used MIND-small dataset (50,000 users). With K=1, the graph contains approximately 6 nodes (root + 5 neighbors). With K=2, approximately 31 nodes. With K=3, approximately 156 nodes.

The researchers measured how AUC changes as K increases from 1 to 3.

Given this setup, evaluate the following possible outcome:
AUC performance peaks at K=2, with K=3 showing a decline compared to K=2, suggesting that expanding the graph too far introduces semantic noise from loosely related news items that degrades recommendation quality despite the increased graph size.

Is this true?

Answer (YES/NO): YES